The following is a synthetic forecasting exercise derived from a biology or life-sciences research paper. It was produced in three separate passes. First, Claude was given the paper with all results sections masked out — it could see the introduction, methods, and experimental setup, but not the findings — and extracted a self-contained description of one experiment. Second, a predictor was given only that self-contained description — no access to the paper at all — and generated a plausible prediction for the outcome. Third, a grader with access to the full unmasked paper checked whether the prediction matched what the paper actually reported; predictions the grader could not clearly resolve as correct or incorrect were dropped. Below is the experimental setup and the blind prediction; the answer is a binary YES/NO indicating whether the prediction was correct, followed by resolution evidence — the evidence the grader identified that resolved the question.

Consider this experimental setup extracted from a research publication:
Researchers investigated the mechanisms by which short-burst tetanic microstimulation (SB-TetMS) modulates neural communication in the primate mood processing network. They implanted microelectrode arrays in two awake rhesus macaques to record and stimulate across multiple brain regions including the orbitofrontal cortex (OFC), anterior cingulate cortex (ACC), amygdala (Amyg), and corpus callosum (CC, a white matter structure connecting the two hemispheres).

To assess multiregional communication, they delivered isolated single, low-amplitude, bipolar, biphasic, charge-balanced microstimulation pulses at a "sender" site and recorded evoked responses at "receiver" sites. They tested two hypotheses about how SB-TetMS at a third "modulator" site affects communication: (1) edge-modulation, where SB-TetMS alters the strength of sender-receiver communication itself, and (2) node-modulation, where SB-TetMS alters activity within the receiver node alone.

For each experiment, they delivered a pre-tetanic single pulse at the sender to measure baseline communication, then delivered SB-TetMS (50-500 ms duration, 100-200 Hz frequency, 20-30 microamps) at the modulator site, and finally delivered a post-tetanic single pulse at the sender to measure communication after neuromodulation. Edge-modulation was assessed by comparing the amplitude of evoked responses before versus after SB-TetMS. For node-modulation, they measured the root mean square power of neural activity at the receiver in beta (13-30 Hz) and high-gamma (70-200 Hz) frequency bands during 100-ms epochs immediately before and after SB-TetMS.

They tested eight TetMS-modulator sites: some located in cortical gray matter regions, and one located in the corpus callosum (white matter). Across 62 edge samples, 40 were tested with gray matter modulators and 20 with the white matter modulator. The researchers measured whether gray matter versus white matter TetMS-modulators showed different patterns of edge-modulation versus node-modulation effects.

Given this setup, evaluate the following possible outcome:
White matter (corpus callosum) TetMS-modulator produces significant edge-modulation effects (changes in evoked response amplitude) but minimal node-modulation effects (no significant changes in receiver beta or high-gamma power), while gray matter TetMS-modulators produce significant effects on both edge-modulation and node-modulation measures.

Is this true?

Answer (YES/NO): YES